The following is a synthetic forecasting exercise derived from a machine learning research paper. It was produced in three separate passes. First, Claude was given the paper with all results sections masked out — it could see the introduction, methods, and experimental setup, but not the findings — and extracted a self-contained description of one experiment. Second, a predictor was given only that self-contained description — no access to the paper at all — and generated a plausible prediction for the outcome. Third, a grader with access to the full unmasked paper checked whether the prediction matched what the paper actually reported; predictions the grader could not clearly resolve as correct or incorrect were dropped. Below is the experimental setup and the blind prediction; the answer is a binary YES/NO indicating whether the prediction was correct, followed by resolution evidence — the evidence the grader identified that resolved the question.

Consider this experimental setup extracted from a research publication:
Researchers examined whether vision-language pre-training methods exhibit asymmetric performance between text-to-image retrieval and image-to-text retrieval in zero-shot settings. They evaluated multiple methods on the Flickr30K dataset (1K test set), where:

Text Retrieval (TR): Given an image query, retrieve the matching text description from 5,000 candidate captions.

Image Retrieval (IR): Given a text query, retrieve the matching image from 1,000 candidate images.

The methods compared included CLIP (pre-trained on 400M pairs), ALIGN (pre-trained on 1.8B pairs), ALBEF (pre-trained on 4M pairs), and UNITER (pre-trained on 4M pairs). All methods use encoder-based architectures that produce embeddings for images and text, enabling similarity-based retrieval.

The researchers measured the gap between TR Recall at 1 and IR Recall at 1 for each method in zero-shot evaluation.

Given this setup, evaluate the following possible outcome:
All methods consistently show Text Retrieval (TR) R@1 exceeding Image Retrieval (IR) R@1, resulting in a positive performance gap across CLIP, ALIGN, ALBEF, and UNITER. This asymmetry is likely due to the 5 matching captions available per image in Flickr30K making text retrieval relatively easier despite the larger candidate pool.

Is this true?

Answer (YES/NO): YES